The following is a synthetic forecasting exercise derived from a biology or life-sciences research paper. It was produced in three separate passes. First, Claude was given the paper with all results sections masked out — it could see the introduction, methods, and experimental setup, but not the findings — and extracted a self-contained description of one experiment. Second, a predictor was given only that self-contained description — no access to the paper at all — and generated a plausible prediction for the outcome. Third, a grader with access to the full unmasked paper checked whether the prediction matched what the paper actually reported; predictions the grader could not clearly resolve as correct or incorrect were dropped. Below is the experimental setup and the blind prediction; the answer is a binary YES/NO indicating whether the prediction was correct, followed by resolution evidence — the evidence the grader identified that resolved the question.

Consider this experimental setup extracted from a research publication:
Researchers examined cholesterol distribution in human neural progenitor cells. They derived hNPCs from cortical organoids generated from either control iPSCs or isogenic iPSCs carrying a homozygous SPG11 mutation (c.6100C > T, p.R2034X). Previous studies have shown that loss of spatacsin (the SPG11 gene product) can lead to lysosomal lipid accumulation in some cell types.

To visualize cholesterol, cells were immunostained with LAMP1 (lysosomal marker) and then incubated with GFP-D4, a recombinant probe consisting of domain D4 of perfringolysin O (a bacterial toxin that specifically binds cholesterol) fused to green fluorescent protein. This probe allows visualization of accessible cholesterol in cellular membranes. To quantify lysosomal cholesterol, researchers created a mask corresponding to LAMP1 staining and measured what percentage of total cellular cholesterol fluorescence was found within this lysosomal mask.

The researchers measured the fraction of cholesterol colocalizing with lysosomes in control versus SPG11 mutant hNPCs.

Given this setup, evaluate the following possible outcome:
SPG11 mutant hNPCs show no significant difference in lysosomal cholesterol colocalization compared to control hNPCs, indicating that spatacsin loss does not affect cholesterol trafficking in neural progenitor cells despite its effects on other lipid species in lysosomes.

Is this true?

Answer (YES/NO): NO